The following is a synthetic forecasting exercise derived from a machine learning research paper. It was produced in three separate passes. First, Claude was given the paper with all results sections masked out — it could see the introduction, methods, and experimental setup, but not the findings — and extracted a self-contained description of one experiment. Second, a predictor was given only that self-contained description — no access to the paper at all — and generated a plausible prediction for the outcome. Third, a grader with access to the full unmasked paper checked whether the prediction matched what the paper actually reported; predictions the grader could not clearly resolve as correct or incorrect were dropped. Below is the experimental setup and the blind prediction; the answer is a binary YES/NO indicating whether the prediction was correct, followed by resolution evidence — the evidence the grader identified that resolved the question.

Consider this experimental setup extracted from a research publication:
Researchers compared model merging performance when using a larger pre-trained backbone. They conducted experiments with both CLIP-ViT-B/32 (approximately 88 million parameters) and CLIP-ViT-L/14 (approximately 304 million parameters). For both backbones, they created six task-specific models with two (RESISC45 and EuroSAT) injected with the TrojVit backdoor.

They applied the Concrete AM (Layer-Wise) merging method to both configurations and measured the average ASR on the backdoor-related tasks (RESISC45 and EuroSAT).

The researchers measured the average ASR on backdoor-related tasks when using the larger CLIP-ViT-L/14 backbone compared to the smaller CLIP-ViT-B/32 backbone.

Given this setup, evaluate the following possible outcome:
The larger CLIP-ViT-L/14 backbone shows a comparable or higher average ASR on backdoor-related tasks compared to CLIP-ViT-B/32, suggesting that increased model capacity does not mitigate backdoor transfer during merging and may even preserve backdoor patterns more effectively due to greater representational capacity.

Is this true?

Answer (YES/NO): NO